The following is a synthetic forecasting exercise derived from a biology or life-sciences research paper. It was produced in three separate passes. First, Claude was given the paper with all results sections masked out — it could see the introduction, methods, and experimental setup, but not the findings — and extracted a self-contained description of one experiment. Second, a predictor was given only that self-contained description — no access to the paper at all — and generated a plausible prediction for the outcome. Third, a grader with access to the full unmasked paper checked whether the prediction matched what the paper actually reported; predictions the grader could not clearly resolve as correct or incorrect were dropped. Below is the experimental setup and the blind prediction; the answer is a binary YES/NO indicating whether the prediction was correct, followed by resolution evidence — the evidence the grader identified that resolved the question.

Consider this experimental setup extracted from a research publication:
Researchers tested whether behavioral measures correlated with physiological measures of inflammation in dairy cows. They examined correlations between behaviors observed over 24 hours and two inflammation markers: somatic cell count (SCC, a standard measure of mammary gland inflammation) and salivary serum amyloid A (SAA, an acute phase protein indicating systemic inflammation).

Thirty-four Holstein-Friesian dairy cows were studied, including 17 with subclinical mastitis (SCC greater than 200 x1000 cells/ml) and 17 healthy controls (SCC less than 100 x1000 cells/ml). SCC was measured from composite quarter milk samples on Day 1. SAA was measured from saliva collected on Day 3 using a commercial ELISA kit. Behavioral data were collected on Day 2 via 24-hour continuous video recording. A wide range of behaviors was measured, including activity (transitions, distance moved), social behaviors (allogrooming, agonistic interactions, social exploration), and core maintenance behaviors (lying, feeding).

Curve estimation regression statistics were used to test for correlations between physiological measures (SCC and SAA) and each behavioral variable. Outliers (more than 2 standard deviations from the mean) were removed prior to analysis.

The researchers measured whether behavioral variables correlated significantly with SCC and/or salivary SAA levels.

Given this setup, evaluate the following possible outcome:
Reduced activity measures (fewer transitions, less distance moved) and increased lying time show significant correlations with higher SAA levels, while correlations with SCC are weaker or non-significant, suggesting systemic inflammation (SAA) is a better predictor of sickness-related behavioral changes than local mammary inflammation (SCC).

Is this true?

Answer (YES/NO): NO